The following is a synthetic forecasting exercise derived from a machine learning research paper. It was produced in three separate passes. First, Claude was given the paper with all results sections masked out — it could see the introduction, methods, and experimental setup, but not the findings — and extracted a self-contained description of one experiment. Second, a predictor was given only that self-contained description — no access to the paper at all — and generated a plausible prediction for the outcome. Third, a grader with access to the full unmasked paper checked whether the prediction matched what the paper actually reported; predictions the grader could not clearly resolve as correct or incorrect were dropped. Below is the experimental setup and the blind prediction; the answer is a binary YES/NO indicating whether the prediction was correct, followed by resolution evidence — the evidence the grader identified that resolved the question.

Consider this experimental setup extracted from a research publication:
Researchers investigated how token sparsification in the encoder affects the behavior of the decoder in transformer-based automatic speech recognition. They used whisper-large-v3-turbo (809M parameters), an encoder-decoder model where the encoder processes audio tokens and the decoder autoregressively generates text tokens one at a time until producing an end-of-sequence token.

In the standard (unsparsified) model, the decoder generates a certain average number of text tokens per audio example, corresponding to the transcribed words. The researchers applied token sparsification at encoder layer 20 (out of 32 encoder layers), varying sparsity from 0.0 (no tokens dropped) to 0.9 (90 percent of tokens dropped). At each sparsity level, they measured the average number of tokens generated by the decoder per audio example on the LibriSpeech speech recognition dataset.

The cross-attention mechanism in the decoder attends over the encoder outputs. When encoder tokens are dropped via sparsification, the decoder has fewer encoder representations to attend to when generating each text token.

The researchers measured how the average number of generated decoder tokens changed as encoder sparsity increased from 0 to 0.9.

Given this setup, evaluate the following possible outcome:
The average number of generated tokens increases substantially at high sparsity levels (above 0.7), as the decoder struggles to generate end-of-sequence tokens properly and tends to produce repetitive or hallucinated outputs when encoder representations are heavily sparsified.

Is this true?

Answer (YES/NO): YES